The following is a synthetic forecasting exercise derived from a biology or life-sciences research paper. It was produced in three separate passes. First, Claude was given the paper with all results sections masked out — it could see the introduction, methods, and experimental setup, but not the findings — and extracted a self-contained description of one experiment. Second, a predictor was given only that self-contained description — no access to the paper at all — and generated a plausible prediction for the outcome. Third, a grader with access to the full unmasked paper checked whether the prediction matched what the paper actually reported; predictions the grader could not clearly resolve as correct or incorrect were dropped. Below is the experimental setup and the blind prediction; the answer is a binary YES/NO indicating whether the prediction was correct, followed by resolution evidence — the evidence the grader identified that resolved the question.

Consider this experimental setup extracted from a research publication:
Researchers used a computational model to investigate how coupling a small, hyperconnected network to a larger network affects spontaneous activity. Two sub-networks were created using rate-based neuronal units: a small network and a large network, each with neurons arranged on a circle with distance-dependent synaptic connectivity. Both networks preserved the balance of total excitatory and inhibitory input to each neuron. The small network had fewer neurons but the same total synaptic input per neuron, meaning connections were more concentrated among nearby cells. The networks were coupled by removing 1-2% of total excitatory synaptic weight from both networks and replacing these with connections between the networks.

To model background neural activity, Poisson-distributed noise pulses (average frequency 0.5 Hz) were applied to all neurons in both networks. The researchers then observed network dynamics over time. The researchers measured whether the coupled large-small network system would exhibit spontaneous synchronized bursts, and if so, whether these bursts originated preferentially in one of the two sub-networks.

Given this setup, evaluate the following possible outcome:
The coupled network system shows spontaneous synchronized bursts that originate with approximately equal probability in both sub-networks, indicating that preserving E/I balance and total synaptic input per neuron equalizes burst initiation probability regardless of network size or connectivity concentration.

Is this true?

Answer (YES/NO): NO